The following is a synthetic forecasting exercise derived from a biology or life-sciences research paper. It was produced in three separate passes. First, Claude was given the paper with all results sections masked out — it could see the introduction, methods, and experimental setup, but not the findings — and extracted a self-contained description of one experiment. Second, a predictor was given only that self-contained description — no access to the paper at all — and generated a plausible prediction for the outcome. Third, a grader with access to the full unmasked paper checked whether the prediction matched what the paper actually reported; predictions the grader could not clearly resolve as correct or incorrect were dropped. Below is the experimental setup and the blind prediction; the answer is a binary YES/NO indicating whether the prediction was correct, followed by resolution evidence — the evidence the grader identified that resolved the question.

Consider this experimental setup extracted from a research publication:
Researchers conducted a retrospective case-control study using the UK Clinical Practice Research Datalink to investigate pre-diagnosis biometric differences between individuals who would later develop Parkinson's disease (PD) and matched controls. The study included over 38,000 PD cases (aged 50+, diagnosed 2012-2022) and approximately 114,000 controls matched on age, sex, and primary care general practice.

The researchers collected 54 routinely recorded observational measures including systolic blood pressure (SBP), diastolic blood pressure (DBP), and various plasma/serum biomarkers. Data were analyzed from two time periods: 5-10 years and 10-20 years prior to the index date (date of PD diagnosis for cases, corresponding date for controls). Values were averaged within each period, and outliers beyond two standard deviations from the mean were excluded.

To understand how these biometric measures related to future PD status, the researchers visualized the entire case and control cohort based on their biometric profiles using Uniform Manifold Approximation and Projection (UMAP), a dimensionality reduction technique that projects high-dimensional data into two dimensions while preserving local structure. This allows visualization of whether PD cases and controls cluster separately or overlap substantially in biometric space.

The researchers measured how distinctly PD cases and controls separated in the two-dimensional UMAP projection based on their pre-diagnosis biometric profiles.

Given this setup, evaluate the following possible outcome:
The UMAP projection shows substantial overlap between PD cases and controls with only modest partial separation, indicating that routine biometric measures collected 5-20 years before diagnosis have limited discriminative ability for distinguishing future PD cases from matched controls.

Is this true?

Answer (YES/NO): YES